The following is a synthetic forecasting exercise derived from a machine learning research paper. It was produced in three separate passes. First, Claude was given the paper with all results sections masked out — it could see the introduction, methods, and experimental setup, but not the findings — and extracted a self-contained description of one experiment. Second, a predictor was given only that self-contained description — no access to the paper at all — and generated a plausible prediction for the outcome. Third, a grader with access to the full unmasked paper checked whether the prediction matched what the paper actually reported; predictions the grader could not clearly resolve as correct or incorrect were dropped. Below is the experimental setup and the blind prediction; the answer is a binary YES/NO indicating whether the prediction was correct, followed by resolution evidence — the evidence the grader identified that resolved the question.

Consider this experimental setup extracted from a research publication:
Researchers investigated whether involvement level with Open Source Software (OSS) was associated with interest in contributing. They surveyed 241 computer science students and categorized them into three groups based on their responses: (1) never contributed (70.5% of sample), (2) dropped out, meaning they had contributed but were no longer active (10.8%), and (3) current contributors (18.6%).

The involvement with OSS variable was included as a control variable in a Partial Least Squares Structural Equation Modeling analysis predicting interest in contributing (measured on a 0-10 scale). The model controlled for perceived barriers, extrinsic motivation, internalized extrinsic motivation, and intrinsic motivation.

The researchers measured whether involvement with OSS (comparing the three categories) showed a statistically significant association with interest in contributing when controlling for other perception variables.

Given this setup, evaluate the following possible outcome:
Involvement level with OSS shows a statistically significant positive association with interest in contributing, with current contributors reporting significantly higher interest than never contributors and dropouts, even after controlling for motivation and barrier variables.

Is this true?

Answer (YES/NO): YES